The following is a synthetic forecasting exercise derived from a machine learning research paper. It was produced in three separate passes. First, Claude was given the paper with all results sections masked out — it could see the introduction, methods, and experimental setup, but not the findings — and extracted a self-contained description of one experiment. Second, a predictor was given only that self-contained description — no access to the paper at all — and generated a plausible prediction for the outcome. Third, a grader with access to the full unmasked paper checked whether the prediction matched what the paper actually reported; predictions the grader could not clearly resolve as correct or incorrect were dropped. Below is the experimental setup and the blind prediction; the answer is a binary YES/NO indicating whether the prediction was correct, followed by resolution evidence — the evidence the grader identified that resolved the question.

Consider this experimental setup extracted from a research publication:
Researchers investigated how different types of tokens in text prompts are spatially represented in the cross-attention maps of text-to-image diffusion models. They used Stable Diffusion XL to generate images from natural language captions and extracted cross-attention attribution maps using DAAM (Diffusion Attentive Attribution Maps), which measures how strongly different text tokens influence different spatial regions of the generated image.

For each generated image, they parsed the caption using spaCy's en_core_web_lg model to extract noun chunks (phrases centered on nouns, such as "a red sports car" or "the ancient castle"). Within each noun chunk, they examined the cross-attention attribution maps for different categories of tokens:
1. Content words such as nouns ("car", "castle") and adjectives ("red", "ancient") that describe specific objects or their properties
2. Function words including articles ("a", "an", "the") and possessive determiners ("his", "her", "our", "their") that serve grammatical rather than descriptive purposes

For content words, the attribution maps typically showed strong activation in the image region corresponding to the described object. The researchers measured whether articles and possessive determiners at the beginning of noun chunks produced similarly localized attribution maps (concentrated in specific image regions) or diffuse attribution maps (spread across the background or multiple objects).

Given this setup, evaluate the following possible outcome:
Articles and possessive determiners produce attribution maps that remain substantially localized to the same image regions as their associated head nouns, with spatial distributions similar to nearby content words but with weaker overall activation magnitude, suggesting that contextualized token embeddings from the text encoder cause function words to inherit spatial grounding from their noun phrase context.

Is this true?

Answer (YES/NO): NO